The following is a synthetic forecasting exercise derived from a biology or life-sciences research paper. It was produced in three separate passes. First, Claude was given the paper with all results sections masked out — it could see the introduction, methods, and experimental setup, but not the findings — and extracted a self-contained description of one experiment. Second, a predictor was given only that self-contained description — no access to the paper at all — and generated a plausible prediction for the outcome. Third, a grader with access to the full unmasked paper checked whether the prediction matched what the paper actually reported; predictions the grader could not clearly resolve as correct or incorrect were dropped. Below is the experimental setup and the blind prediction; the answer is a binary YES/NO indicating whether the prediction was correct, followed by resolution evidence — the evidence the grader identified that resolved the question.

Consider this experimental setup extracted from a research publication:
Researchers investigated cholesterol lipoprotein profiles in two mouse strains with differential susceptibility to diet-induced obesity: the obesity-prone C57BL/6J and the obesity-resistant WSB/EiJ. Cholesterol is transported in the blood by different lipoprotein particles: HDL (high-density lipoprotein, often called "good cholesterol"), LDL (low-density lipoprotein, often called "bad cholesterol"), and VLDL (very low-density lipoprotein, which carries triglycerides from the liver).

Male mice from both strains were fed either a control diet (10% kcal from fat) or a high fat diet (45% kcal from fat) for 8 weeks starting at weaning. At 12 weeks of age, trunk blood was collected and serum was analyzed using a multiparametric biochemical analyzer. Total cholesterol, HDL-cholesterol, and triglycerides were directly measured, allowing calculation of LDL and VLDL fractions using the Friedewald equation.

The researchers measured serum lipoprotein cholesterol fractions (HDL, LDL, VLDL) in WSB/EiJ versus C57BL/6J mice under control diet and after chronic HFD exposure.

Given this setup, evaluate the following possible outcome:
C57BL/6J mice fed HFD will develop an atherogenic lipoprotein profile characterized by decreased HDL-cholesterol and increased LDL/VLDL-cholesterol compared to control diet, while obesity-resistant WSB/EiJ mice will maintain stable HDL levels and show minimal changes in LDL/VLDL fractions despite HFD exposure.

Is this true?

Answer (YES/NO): NO